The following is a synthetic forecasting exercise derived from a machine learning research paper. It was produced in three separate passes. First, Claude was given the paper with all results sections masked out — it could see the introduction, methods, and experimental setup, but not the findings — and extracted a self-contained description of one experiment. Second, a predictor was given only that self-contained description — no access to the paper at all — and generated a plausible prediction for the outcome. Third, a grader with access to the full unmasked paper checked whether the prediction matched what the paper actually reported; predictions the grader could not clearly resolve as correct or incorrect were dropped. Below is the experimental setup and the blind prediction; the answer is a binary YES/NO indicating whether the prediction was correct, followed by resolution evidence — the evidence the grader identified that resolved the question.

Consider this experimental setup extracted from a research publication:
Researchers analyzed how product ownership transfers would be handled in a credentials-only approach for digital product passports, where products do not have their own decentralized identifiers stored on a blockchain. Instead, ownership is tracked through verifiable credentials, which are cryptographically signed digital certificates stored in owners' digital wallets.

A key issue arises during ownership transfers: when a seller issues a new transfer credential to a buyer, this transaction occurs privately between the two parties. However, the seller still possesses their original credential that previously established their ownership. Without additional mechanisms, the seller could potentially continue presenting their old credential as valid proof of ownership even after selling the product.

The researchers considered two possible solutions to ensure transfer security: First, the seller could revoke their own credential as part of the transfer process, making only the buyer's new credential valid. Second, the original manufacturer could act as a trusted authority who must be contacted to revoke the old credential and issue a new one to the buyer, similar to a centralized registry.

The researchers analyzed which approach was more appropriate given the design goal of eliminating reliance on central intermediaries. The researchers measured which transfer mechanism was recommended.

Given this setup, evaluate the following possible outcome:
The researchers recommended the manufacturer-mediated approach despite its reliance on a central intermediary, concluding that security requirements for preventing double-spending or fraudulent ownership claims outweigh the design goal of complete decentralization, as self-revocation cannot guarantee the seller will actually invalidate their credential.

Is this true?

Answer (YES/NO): NO